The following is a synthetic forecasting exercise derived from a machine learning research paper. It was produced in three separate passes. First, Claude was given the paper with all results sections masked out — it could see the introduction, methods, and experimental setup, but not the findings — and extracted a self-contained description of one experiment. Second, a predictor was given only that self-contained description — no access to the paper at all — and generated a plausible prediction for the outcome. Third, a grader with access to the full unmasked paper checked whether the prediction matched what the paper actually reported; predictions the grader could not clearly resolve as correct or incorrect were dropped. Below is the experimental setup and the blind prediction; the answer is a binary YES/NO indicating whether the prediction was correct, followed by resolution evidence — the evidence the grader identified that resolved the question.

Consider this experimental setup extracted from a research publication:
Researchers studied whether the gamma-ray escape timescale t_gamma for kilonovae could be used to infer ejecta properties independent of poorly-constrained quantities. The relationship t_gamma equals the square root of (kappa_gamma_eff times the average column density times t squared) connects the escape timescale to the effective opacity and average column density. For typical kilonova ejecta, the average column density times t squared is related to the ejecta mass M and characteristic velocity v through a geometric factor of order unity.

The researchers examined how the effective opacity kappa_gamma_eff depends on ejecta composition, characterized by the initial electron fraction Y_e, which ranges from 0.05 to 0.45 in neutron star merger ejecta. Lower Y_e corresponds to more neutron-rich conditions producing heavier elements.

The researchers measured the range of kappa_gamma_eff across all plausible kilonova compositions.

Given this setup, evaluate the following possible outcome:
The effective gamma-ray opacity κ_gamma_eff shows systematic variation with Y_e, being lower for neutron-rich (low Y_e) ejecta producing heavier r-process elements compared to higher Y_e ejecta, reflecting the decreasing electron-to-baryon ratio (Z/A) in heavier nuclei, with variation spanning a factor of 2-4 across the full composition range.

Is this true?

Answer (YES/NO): NO